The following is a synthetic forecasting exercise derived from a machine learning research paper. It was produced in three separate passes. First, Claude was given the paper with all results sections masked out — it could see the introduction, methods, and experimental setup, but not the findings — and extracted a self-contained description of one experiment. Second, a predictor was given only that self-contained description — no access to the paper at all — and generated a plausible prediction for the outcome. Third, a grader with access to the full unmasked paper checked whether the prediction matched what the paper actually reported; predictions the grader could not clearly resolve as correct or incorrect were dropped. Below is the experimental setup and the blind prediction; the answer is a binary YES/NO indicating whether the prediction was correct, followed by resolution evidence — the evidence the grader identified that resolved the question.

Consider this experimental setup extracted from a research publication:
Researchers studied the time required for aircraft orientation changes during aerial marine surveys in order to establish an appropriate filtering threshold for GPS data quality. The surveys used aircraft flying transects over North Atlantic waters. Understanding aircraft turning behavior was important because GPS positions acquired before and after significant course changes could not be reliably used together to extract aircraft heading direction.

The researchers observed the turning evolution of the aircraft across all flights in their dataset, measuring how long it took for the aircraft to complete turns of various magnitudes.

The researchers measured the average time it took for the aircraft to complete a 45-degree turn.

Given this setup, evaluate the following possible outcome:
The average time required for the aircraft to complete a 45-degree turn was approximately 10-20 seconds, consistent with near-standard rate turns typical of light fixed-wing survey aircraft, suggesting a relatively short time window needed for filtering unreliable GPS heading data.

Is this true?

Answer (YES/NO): NO